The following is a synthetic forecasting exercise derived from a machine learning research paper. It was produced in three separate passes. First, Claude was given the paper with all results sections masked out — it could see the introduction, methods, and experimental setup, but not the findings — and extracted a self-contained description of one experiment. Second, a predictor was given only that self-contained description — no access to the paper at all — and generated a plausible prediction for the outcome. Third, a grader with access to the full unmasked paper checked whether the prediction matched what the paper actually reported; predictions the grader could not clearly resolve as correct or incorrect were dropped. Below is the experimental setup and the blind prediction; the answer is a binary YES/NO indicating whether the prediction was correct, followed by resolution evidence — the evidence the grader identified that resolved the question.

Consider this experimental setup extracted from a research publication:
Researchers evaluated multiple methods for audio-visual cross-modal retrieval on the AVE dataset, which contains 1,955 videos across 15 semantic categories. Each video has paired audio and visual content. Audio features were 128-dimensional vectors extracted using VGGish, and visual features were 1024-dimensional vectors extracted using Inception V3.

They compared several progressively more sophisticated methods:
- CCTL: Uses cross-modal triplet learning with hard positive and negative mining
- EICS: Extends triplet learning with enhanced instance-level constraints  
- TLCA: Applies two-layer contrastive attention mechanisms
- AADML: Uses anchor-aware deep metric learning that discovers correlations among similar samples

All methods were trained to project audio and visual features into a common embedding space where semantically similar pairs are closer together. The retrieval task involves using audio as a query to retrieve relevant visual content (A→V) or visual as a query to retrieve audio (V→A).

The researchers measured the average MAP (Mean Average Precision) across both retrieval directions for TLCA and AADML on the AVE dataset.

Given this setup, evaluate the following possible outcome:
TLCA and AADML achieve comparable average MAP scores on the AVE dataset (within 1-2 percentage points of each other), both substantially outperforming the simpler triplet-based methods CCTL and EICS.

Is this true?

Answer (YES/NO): NO